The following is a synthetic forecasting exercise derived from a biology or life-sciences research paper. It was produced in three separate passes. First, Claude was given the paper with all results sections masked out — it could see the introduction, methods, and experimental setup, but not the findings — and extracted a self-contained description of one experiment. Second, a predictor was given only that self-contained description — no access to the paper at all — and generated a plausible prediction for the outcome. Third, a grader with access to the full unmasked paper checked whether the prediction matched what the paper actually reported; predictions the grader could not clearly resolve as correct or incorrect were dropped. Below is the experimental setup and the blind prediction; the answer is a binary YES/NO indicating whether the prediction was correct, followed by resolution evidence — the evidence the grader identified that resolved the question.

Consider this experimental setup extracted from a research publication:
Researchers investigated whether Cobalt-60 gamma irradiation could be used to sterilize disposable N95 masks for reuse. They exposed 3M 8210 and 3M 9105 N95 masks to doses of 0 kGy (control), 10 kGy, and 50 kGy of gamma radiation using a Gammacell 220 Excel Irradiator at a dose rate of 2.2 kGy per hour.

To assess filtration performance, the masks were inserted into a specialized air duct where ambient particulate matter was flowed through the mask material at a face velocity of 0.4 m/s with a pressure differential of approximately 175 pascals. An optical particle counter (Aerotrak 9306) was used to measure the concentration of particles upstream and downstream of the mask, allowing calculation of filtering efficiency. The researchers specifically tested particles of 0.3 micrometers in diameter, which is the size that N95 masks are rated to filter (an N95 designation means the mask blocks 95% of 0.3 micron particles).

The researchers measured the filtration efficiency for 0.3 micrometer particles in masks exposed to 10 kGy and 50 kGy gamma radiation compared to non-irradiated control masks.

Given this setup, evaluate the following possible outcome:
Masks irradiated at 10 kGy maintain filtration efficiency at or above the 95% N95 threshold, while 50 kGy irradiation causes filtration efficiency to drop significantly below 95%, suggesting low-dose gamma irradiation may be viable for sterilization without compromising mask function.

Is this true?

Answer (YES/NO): NO